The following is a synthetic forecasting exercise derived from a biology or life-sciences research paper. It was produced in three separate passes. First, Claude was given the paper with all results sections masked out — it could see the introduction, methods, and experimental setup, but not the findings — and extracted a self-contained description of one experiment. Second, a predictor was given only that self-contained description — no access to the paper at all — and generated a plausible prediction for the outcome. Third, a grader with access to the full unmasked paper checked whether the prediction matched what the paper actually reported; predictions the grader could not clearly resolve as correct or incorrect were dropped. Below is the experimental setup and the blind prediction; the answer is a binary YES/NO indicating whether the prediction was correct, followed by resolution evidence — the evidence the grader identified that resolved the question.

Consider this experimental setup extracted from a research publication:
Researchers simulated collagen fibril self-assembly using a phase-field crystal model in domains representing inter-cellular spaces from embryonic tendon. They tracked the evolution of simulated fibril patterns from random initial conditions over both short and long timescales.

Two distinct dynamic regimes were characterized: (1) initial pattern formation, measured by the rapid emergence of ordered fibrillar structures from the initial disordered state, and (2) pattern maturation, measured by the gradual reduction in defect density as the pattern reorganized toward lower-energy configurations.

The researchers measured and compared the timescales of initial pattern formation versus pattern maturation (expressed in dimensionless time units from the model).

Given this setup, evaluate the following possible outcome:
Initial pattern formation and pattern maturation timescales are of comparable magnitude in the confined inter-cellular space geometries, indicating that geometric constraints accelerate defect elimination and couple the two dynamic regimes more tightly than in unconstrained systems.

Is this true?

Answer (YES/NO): NO